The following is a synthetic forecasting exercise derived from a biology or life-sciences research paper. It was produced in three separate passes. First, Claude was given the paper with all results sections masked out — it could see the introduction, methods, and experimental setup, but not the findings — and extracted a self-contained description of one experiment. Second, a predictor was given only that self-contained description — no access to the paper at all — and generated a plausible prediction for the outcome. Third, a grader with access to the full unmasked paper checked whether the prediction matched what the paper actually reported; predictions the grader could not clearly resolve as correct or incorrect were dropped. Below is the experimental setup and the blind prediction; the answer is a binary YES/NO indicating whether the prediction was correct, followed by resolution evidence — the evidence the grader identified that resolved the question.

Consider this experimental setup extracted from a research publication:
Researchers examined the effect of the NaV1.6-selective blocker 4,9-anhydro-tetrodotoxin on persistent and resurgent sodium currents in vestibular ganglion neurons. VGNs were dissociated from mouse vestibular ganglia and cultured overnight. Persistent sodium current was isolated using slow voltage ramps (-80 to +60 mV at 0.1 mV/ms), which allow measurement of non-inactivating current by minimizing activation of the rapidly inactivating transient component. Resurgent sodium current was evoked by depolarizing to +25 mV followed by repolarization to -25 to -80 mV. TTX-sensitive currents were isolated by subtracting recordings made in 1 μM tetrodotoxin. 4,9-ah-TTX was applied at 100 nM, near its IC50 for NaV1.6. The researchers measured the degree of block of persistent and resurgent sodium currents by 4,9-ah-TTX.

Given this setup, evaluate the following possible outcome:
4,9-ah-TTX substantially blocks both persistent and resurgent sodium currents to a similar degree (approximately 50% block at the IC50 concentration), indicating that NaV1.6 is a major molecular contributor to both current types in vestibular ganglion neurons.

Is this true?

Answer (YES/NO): NO